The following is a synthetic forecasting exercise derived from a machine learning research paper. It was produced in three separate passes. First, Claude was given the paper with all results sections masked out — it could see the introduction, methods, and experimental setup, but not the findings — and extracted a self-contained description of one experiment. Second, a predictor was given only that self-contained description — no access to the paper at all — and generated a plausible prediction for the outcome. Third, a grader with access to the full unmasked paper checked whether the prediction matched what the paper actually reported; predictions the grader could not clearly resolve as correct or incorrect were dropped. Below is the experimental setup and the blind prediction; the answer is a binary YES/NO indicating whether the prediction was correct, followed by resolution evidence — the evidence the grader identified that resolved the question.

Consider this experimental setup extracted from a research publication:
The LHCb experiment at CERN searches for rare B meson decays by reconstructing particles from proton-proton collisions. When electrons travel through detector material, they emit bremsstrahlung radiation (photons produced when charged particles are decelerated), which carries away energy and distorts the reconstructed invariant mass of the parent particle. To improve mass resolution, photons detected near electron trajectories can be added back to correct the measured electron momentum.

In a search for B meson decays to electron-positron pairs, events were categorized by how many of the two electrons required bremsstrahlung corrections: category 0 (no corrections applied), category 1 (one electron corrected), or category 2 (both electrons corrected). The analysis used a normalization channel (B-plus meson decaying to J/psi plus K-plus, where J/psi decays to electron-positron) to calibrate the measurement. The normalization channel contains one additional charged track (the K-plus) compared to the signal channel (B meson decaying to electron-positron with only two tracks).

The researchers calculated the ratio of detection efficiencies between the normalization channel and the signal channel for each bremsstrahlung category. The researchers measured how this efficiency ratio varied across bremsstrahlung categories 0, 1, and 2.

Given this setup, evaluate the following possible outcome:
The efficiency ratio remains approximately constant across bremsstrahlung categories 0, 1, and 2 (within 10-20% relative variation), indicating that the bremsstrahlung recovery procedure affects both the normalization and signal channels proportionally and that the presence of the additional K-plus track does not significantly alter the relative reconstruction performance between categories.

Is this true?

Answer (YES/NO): NO